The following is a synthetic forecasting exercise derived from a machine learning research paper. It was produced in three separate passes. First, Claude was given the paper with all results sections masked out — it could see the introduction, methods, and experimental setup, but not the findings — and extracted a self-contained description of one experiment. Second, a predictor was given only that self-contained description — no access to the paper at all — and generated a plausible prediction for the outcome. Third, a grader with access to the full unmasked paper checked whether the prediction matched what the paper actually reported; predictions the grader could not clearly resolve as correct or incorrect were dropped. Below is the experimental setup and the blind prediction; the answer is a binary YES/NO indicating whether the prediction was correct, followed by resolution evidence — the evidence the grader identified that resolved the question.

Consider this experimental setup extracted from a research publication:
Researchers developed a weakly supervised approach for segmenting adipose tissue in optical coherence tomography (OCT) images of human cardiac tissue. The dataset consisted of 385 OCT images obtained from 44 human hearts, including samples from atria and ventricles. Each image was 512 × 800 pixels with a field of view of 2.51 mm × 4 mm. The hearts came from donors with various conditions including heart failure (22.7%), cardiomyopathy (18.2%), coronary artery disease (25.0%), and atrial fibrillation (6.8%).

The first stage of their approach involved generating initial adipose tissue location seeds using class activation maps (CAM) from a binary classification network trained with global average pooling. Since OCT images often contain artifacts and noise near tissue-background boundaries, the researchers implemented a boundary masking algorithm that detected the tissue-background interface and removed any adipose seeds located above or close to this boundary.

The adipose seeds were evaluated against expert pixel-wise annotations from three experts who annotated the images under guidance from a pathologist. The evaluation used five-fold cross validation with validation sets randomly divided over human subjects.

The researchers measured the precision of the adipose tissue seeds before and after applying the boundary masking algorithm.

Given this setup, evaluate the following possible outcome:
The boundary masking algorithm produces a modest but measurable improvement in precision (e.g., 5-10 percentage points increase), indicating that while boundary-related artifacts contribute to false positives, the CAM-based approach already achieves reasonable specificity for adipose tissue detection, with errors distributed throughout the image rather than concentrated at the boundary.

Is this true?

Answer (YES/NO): NO